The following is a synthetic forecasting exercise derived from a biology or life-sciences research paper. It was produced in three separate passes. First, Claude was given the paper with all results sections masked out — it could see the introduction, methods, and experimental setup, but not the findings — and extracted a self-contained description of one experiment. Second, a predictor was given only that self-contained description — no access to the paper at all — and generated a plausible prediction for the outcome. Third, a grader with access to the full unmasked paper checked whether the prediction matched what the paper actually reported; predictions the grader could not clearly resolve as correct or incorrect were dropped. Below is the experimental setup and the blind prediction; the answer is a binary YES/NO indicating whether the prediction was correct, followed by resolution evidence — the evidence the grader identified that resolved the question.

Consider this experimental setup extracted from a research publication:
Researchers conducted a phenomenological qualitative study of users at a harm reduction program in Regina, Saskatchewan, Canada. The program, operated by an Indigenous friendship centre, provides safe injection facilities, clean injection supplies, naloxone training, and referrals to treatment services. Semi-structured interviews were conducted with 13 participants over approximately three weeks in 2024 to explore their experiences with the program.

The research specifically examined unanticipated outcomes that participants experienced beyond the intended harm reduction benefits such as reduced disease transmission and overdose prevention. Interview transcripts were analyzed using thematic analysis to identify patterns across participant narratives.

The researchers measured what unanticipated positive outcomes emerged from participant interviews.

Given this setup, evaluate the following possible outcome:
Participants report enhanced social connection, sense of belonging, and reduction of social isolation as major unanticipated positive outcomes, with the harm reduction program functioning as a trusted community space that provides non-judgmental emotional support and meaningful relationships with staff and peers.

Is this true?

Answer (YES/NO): YES